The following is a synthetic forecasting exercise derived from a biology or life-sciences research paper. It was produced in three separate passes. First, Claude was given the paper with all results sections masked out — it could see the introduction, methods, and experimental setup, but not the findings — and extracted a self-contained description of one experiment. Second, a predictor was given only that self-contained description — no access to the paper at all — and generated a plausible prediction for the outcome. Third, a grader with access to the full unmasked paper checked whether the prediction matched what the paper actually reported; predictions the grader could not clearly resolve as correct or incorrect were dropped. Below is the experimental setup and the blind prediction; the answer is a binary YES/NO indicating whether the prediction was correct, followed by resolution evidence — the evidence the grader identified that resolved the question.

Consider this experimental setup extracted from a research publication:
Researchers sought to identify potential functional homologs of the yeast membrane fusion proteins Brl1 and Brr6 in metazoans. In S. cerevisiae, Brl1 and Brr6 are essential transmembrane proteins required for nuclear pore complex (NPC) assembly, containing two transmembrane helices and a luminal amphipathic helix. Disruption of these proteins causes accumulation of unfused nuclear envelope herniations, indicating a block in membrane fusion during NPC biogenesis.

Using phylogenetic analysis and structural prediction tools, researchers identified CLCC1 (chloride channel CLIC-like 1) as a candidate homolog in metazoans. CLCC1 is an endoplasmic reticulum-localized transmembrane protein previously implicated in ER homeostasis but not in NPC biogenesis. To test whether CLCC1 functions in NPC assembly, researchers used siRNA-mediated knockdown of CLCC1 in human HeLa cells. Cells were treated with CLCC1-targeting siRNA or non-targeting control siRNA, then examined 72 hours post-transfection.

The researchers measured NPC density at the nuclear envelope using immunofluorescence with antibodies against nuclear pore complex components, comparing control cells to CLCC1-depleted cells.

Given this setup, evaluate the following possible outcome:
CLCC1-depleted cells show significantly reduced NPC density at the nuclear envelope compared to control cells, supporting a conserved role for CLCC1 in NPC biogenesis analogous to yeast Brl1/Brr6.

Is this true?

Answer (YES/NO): YES